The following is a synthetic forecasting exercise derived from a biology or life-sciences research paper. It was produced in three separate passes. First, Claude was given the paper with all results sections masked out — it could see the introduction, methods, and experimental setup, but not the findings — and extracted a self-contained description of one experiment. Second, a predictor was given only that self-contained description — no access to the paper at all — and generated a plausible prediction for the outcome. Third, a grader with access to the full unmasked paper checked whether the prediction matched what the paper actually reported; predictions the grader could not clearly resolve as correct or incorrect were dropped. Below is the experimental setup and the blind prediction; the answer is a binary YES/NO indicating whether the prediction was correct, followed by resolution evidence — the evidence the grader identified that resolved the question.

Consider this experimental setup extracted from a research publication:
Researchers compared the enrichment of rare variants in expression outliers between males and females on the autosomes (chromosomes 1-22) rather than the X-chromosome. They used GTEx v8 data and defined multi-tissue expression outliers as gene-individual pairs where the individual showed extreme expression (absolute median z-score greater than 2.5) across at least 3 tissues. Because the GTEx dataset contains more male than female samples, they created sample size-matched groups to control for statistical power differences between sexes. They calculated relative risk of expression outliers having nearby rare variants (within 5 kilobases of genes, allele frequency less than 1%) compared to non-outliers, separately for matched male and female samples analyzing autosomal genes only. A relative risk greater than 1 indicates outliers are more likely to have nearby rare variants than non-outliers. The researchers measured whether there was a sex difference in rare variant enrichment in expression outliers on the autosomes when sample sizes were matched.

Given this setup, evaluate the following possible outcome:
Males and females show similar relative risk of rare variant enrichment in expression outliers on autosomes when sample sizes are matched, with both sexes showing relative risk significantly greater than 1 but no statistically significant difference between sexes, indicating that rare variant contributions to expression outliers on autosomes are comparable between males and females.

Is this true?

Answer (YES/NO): YES